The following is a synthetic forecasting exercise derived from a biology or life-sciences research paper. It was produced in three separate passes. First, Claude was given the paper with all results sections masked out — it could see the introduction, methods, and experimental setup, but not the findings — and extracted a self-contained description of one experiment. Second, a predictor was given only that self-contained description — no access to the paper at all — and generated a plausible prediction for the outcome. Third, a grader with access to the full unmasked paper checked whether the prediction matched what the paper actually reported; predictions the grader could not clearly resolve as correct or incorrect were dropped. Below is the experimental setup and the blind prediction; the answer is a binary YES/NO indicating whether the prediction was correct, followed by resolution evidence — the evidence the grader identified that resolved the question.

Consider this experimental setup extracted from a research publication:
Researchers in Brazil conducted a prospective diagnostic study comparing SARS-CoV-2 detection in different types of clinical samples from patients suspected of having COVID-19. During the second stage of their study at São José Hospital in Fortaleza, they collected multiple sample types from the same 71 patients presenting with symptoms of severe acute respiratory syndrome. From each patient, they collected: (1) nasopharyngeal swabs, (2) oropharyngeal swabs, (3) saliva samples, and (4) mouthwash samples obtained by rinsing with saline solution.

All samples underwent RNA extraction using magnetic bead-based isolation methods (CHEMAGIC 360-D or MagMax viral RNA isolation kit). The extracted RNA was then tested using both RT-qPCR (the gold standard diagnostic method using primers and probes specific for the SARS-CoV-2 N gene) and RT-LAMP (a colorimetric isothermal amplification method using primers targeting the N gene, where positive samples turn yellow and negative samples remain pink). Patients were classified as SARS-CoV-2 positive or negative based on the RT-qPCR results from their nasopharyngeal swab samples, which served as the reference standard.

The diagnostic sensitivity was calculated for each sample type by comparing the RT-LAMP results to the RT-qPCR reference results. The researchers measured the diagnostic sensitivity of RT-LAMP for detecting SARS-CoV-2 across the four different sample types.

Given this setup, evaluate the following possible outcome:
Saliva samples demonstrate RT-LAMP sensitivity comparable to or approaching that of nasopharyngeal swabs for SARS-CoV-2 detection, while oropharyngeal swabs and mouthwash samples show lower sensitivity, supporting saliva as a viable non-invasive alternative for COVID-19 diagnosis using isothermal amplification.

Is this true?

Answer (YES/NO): NO